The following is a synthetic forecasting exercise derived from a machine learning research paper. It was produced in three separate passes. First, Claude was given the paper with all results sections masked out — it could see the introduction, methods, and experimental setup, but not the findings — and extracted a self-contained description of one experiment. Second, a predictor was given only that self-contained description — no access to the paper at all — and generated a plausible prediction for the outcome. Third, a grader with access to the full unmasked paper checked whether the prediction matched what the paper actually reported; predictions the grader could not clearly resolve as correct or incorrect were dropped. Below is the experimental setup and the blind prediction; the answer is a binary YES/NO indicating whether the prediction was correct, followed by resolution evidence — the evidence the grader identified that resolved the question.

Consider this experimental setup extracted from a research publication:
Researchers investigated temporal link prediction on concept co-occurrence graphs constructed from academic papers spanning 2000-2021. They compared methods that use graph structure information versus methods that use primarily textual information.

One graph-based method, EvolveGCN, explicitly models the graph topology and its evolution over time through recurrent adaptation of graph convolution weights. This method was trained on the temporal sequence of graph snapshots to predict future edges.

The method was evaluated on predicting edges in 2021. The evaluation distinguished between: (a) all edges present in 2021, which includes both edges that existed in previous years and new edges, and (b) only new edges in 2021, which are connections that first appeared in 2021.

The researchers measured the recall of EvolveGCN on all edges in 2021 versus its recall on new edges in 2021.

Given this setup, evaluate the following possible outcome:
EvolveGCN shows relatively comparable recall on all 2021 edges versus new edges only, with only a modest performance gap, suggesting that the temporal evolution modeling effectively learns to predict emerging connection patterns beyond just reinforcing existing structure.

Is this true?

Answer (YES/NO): NO